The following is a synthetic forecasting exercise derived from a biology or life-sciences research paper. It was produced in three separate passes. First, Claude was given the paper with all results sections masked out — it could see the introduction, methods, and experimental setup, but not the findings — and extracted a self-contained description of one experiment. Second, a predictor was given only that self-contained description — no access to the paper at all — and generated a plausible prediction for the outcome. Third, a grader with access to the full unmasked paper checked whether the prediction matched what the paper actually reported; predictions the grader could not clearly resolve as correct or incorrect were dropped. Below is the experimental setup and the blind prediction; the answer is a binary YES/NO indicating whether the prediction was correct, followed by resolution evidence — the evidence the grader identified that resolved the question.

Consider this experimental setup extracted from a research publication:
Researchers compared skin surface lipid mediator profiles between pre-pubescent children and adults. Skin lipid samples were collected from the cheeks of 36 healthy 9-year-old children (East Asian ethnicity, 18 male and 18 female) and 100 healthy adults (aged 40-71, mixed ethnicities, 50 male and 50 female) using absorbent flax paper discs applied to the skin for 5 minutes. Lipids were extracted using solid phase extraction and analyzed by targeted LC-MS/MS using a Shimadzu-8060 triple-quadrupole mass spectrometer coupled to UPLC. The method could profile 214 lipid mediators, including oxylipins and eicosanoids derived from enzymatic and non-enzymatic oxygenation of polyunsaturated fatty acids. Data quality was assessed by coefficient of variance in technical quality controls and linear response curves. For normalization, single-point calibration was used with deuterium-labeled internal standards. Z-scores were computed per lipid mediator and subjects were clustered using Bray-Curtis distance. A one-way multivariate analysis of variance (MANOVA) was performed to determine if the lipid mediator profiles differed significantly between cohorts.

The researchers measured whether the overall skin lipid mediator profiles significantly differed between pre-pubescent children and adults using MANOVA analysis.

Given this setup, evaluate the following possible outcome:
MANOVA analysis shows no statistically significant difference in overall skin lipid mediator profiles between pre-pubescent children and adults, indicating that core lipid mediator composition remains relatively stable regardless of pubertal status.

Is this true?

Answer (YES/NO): NO